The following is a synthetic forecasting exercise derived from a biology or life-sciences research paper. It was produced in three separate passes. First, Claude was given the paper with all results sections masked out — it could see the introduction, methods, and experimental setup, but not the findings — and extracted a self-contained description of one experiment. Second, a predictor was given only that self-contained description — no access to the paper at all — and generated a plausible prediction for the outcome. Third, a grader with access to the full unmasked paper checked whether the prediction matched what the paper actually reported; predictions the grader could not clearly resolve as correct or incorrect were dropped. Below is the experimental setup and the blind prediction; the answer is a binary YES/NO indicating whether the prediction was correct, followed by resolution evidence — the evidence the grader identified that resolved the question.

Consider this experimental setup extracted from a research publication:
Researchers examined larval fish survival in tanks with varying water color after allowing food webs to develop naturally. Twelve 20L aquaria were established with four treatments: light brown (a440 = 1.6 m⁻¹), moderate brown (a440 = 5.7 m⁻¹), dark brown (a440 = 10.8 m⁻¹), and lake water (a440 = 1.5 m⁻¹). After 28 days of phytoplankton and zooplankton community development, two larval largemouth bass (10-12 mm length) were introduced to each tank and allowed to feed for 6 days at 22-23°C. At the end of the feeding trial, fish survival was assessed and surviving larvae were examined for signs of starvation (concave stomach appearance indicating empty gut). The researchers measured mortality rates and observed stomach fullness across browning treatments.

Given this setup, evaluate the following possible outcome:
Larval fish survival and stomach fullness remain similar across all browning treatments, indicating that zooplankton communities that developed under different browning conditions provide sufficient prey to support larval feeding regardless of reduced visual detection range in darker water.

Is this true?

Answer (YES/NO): NO